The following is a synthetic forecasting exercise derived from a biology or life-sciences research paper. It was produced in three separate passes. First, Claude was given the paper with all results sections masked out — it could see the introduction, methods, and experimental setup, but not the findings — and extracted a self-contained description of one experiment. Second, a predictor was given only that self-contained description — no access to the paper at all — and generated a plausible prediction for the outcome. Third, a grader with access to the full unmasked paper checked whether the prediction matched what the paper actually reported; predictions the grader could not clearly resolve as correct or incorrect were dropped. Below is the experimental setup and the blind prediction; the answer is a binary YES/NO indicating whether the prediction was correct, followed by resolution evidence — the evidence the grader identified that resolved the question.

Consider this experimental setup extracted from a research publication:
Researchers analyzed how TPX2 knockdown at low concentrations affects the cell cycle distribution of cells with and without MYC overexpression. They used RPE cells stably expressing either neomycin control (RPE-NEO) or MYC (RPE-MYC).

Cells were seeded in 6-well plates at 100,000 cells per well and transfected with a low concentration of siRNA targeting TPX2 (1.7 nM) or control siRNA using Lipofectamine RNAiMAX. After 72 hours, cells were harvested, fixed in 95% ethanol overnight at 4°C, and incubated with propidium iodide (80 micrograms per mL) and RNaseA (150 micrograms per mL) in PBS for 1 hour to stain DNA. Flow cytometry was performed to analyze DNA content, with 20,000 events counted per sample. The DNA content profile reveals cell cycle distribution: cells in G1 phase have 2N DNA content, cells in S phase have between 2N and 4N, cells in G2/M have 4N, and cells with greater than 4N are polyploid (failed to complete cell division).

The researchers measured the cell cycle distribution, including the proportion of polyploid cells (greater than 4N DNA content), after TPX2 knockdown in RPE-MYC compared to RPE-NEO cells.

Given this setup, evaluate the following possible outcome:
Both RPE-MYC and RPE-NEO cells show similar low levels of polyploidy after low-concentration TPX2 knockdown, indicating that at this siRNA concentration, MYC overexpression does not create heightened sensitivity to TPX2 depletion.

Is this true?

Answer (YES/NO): NO